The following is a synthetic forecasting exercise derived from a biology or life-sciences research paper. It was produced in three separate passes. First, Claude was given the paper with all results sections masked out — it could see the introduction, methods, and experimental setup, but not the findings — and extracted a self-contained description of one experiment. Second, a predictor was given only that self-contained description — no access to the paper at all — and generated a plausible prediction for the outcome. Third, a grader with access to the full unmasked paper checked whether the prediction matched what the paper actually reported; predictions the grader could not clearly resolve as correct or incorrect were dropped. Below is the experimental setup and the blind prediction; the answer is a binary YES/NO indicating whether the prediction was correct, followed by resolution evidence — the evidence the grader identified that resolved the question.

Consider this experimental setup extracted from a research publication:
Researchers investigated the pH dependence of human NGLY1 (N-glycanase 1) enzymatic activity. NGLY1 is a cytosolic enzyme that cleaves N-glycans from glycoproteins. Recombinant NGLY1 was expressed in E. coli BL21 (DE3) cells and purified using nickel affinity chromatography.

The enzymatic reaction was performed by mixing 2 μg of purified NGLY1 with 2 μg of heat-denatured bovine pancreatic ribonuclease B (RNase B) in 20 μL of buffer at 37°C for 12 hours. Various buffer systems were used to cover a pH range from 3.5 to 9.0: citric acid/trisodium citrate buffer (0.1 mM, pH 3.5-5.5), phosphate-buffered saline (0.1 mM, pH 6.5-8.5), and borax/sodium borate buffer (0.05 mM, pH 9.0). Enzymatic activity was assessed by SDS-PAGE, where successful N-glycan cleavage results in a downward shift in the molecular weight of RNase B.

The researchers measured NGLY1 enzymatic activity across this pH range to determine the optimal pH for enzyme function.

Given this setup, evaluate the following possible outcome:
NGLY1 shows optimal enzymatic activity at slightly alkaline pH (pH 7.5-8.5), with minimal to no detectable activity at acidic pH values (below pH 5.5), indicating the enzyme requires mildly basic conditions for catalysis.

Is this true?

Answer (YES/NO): NO